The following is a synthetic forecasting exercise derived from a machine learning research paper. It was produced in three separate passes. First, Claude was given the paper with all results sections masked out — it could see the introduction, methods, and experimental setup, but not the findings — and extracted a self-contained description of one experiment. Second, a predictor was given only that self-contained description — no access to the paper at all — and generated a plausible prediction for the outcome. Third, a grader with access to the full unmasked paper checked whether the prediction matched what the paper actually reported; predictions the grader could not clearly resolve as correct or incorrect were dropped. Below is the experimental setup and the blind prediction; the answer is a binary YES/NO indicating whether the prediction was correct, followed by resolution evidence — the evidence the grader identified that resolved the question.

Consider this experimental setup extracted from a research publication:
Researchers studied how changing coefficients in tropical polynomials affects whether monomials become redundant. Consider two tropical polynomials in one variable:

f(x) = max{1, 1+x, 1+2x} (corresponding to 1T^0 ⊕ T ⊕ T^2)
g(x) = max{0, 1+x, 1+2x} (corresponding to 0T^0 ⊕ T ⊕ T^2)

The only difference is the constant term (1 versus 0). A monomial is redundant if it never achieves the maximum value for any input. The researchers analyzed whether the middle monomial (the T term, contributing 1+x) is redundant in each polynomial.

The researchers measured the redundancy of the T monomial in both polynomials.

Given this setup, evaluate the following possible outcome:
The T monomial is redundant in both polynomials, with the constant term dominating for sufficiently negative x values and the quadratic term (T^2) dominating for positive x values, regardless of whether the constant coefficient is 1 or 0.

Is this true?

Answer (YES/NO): NO